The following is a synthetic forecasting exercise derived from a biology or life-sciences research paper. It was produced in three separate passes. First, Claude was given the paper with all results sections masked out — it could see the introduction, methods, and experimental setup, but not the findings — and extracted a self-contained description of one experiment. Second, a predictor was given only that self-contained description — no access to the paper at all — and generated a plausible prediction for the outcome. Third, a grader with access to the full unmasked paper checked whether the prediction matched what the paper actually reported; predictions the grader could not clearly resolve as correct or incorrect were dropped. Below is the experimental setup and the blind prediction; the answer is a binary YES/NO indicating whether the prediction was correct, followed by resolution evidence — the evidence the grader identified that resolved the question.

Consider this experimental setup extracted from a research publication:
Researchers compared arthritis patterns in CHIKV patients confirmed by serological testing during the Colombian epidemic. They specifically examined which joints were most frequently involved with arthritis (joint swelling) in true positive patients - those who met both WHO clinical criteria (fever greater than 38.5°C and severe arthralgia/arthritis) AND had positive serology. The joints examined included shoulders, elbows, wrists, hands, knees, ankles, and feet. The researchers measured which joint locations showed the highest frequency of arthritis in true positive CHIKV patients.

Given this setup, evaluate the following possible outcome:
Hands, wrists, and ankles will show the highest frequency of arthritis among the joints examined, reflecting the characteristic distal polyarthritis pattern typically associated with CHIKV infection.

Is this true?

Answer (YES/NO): NO